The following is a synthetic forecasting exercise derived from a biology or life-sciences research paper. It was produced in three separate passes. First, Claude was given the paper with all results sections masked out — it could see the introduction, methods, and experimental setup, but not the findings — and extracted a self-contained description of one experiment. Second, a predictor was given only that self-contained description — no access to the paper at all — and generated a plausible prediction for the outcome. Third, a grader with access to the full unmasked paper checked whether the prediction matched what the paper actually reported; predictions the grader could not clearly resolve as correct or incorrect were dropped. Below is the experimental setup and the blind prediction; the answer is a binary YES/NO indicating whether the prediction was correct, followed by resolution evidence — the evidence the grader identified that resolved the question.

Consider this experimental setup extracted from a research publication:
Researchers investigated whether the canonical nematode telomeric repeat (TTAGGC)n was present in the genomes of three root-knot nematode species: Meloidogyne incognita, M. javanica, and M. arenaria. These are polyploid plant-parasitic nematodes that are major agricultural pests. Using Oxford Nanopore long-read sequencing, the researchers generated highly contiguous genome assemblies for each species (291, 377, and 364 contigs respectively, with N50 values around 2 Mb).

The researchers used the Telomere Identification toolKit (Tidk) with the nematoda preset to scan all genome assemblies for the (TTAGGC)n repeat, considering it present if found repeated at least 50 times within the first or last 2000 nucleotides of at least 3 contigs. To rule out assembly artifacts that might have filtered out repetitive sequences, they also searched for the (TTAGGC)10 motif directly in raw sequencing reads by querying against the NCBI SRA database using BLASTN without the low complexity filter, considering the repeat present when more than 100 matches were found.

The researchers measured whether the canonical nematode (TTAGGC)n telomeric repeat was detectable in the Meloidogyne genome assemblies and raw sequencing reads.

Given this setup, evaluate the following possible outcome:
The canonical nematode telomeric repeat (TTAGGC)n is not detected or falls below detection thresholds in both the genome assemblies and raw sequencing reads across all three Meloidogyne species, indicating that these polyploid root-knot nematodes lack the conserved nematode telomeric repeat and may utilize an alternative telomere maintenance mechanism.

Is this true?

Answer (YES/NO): YES